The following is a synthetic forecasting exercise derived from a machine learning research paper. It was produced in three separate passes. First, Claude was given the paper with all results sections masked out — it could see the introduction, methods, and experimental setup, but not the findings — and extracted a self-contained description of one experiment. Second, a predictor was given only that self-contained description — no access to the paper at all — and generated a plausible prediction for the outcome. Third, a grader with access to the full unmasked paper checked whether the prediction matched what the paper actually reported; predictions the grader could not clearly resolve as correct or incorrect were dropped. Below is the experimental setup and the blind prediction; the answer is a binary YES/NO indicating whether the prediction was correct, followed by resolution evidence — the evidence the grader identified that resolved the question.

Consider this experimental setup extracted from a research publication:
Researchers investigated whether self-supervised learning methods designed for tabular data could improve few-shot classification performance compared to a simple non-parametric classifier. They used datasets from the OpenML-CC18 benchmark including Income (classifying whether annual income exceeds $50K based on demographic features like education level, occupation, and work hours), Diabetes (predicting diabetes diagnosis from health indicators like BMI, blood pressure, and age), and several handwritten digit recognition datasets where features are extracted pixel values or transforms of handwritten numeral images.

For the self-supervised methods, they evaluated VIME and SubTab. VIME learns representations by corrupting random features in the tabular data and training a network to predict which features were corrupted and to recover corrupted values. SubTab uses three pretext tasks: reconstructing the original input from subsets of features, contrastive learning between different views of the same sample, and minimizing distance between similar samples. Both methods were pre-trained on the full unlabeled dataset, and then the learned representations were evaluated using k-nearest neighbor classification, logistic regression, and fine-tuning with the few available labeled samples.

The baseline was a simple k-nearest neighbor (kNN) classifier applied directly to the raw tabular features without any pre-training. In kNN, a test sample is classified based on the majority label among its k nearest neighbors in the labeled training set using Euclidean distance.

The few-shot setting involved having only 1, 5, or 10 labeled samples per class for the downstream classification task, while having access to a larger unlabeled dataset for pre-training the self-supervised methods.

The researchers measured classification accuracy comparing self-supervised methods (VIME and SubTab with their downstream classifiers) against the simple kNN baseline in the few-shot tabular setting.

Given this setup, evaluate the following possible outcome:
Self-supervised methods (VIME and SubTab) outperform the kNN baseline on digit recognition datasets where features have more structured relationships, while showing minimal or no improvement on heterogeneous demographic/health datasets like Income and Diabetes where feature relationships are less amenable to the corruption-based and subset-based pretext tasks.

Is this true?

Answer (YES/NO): NO